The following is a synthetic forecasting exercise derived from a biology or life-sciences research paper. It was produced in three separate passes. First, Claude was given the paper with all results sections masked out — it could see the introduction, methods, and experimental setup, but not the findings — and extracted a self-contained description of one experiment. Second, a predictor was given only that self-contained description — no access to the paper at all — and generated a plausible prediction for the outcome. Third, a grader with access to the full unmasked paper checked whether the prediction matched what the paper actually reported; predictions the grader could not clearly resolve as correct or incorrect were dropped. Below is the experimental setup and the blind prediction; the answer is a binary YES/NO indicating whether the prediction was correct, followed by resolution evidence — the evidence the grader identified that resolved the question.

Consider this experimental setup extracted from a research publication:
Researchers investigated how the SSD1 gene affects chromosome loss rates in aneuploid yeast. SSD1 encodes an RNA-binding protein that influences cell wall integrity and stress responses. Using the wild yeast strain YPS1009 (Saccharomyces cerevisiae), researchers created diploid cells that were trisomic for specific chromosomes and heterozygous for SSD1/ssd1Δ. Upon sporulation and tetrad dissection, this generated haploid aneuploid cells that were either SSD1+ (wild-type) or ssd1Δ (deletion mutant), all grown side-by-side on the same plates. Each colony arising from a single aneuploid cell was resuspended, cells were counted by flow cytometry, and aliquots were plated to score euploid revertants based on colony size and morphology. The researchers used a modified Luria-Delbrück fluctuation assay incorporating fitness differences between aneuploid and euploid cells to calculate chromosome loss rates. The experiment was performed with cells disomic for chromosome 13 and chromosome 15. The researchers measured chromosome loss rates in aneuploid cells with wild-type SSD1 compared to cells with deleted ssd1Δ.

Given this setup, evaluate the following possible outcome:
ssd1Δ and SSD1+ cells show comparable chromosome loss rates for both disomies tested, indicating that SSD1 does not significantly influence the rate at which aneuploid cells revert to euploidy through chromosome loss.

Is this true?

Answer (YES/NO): YES